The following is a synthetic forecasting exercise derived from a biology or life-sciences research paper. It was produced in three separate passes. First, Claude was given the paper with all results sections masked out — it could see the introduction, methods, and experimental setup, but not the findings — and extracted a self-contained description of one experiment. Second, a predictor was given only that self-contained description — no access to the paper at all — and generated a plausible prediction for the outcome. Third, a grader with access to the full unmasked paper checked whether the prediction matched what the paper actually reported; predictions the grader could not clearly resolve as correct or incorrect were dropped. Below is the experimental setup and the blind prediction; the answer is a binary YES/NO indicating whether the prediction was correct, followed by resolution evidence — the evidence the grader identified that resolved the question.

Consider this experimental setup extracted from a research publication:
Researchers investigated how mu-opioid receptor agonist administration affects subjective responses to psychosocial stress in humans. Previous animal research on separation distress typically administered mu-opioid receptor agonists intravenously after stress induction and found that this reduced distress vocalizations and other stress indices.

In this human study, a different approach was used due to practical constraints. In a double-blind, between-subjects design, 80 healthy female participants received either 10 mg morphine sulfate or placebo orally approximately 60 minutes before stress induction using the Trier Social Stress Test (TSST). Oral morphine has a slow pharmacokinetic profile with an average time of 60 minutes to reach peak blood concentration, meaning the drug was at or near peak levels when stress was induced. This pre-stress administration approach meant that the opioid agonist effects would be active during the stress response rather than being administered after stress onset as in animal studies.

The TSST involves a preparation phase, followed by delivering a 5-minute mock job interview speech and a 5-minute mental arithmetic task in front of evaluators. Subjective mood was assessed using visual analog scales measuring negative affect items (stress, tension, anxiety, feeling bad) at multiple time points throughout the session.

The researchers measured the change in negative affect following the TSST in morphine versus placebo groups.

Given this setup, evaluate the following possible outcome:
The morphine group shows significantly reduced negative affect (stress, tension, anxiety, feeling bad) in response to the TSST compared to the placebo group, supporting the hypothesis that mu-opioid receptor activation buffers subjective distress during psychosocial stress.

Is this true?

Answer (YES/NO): NO